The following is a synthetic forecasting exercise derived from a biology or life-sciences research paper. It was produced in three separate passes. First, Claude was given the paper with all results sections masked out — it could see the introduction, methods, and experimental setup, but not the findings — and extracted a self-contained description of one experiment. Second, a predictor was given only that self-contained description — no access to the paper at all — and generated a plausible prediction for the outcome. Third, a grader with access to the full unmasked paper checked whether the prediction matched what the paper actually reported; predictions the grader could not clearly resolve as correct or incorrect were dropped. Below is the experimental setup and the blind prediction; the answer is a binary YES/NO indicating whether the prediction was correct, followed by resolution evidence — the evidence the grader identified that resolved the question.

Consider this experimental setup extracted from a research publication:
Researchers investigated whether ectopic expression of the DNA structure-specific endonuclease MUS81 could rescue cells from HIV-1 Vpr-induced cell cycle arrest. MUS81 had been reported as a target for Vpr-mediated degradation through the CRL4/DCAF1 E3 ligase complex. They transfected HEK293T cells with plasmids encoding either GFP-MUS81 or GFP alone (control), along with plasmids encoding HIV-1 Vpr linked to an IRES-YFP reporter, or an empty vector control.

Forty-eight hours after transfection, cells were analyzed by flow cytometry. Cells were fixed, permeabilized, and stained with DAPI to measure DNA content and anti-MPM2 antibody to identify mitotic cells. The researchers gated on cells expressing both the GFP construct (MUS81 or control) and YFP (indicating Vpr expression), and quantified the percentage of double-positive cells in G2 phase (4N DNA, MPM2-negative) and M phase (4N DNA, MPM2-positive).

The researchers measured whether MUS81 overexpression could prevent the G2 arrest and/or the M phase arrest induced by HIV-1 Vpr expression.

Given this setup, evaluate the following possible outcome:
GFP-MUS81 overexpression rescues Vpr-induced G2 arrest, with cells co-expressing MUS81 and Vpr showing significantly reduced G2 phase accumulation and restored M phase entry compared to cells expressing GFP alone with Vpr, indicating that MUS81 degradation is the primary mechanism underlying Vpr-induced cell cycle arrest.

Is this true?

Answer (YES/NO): NO